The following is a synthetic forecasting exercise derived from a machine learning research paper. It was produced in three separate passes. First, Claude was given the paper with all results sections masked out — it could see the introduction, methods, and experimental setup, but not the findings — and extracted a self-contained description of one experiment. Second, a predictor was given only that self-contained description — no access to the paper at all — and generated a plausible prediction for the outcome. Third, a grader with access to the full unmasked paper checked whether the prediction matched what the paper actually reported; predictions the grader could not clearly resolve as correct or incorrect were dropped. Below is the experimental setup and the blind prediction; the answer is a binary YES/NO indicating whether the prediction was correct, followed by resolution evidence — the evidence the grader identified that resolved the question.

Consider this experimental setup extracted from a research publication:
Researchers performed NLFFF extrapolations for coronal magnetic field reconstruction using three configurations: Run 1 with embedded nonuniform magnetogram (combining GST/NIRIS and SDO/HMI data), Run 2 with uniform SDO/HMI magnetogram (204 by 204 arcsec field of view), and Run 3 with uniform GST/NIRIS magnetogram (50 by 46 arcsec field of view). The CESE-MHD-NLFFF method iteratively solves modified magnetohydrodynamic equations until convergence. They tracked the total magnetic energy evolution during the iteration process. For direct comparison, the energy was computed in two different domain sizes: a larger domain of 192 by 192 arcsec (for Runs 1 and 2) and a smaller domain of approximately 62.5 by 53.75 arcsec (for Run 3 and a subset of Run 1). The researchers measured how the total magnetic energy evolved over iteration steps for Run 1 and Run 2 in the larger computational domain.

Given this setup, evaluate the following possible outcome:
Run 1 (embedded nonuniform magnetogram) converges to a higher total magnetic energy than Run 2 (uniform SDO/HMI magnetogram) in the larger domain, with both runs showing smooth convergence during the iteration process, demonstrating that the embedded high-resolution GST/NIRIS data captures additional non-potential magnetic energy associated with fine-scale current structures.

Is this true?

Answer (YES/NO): NO